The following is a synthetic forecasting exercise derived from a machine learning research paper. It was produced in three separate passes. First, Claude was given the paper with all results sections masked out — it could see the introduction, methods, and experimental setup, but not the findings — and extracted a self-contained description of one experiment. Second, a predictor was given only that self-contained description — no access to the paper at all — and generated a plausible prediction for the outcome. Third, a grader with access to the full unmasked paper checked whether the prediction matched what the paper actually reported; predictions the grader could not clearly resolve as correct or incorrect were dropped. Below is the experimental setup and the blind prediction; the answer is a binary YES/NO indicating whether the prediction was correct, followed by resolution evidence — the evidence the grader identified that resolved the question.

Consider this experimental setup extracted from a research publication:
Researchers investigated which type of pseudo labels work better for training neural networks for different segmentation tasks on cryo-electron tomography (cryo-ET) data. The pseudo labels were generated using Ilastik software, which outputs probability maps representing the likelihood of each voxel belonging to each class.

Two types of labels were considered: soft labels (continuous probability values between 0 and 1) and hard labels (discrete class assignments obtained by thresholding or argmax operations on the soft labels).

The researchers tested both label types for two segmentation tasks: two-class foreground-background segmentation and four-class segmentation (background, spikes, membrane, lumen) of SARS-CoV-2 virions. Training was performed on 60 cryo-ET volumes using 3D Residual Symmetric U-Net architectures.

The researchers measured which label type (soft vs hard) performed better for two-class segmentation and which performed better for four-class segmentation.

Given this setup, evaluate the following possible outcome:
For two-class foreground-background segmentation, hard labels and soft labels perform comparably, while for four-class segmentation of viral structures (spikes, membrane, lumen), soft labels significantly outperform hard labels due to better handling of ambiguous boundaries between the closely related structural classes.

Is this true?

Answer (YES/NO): NO